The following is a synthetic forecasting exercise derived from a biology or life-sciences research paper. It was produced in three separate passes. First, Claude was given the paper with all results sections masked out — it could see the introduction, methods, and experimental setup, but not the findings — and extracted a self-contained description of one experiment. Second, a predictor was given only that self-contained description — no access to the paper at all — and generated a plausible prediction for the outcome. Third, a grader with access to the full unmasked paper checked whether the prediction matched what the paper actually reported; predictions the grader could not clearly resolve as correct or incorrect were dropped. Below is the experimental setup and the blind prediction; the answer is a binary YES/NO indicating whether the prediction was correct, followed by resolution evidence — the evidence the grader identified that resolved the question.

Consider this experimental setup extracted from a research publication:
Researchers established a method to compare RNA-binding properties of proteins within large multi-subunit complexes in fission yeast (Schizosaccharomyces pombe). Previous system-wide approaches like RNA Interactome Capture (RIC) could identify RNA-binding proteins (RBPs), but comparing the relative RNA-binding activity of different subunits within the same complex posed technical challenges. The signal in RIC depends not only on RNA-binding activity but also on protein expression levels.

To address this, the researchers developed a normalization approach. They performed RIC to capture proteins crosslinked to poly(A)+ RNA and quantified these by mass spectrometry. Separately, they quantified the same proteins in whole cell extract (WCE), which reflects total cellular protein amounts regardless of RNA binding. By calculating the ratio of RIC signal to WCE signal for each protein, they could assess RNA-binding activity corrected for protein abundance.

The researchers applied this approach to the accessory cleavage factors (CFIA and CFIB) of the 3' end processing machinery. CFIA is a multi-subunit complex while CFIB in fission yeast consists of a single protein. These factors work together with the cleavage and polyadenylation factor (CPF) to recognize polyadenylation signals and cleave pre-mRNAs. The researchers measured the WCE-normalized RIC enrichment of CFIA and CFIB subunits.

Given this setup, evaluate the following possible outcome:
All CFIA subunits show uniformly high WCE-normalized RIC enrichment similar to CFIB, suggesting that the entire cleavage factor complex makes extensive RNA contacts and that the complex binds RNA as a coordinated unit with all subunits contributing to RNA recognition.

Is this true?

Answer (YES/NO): NO